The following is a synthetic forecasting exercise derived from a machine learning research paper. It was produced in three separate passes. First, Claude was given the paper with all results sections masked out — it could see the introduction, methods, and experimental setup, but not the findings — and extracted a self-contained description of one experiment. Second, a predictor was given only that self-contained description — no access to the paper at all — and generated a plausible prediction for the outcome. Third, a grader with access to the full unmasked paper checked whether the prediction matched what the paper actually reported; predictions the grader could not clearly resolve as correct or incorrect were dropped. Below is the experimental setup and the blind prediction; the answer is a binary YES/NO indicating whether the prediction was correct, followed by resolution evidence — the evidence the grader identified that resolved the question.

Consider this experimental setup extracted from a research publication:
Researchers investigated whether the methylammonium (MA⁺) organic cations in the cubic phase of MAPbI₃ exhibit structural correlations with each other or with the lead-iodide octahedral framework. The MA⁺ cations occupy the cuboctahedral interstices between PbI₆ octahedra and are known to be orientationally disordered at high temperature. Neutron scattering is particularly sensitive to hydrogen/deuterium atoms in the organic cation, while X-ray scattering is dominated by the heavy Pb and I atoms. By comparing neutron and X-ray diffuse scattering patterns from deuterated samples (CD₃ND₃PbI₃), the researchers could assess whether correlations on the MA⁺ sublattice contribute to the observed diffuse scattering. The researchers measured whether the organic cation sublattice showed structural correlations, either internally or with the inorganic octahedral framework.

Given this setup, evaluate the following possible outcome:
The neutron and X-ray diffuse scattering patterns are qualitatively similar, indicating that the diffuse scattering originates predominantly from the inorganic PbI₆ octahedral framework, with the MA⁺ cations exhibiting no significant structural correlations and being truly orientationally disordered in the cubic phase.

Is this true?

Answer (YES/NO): NO